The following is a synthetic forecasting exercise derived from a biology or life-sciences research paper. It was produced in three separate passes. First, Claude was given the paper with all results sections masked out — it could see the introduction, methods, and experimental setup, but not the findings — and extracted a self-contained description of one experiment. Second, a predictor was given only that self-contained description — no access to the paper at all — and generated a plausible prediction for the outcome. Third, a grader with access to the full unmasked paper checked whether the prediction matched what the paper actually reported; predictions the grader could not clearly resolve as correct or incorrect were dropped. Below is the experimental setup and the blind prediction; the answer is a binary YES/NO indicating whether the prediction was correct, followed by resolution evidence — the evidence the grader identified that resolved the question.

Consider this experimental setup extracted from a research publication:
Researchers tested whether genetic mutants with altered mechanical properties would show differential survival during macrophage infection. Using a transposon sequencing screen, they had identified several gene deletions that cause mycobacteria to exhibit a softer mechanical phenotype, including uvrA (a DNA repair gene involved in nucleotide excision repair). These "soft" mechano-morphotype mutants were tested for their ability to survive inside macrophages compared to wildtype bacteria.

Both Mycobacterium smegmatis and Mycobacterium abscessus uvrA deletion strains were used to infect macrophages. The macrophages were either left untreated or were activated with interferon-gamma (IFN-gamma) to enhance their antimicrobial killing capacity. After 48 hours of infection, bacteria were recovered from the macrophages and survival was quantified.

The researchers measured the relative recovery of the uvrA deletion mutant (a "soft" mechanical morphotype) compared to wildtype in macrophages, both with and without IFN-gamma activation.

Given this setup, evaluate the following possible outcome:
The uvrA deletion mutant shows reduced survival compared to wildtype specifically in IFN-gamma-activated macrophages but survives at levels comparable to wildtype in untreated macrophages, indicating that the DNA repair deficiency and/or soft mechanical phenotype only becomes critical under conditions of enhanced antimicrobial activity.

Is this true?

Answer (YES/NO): NO